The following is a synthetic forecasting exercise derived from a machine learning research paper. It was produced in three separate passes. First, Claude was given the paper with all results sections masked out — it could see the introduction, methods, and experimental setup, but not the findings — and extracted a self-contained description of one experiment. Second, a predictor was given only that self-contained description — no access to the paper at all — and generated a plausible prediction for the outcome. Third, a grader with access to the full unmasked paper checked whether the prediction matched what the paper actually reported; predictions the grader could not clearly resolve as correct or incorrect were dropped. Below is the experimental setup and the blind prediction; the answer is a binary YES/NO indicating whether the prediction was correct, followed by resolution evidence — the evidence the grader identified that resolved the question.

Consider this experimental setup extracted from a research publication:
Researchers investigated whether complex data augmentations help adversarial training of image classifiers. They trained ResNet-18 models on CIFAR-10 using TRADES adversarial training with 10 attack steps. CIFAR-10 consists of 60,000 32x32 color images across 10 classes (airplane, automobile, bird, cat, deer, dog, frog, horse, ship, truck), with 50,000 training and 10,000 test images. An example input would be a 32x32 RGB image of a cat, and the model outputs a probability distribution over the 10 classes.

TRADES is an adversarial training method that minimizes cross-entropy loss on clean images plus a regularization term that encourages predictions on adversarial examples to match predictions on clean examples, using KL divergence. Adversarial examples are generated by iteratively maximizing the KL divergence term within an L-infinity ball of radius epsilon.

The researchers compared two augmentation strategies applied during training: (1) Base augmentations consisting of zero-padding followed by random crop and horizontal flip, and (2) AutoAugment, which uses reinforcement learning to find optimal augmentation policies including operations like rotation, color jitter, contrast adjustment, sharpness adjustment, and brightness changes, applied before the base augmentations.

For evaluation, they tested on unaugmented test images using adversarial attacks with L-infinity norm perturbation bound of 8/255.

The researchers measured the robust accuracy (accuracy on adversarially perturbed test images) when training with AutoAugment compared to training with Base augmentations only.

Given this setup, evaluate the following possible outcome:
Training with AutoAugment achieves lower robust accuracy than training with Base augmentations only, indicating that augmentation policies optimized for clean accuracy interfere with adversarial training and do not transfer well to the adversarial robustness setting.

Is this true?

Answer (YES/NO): YES